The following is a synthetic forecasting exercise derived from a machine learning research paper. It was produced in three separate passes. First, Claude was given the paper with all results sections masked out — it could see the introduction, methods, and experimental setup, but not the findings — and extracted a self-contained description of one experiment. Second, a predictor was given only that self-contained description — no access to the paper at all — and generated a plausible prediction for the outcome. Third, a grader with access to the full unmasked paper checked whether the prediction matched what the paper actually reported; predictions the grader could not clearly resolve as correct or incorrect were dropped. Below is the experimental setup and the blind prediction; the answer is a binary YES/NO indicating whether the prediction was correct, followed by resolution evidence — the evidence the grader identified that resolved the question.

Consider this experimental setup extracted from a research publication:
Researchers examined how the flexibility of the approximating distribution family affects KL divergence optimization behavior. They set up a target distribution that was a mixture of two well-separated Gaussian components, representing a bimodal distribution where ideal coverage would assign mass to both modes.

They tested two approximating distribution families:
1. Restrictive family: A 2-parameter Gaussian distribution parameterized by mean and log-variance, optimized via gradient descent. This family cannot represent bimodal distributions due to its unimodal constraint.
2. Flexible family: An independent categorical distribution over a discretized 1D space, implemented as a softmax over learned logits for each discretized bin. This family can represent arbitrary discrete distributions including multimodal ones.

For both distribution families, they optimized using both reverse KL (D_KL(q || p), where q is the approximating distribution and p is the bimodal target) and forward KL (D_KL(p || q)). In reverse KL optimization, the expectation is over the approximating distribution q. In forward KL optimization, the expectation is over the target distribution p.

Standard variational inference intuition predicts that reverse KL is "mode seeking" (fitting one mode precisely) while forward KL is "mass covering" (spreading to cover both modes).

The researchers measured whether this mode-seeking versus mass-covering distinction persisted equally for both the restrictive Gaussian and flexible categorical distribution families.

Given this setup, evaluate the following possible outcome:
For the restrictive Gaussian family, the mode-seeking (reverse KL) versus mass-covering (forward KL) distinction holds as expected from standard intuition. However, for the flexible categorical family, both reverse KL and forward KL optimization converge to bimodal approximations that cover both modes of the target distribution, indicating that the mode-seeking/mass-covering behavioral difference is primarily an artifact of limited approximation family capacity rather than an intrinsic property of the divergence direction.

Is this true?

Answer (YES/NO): YES